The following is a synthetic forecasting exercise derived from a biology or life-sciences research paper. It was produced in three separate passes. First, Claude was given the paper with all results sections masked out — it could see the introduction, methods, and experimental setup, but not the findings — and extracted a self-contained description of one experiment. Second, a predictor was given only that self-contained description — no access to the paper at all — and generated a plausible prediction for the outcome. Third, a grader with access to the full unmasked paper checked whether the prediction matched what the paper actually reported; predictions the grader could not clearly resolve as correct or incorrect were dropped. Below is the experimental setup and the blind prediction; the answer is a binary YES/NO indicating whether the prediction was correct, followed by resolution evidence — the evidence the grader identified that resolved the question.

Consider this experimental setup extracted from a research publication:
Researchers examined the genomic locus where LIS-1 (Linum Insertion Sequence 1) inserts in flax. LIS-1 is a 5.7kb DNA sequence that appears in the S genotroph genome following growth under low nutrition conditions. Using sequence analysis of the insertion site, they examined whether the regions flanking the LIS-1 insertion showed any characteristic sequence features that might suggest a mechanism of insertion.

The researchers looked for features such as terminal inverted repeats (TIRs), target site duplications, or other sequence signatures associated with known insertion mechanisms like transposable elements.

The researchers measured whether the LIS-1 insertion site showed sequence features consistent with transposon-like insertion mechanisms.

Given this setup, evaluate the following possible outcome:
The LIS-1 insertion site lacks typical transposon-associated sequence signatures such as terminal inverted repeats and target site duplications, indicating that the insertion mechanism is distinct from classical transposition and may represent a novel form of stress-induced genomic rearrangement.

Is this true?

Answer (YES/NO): NO